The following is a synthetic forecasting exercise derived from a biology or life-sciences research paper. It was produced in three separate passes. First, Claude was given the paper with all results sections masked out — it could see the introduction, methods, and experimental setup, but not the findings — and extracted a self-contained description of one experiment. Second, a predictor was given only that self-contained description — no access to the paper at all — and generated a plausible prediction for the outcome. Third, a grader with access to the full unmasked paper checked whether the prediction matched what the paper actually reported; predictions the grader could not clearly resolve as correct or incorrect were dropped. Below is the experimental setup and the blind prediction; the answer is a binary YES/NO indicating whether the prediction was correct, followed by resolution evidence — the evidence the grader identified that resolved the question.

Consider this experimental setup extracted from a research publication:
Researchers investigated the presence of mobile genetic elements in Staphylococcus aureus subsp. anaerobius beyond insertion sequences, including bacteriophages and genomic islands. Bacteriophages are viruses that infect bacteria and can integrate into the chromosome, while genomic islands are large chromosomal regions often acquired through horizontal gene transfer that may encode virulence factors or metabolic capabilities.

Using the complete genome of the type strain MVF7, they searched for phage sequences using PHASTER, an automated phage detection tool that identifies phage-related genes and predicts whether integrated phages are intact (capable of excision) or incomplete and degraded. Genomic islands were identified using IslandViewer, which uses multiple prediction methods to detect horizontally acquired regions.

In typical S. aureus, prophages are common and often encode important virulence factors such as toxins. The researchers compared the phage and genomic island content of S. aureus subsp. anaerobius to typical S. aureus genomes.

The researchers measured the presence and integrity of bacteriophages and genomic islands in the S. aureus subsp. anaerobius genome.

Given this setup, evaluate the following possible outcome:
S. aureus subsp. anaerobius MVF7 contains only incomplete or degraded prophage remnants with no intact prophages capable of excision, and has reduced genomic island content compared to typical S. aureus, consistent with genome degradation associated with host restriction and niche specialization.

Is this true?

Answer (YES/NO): NO